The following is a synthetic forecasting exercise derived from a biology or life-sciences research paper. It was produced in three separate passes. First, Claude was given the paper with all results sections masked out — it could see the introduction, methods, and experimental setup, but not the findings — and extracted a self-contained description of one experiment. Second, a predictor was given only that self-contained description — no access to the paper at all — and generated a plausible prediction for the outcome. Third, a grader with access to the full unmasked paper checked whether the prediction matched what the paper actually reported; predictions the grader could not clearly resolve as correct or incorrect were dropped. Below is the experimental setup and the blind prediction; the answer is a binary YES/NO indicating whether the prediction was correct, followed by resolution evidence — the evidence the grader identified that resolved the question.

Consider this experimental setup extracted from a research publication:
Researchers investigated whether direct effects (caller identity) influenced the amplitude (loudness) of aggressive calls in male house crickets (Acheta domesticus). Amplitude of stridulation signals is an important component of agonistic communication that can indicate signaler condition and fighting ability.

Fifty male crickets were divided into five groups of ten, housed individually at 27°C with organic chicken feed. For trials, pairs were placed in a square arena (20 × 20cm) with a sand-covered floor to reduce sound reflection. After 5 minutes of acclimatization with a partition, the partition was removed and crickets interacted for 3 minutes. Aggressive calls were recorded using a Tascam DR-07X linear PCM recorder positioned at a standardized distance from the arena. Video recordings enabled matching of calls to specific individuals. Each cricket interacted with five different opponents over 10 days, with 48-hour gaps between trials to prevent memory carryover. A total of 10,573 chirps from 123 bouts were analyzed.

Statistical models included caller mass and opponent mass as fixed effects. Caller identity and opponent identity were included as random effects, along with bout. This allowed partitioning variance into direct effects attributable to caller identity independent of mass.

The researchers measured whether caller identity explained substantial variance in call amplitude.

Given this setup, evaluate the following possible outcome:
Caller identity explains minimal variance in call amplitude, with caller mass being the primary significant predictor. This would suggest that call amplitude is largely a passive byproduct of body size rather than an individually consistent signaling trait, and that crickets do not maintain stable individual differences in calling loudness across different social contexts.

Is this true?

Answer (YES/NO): NO